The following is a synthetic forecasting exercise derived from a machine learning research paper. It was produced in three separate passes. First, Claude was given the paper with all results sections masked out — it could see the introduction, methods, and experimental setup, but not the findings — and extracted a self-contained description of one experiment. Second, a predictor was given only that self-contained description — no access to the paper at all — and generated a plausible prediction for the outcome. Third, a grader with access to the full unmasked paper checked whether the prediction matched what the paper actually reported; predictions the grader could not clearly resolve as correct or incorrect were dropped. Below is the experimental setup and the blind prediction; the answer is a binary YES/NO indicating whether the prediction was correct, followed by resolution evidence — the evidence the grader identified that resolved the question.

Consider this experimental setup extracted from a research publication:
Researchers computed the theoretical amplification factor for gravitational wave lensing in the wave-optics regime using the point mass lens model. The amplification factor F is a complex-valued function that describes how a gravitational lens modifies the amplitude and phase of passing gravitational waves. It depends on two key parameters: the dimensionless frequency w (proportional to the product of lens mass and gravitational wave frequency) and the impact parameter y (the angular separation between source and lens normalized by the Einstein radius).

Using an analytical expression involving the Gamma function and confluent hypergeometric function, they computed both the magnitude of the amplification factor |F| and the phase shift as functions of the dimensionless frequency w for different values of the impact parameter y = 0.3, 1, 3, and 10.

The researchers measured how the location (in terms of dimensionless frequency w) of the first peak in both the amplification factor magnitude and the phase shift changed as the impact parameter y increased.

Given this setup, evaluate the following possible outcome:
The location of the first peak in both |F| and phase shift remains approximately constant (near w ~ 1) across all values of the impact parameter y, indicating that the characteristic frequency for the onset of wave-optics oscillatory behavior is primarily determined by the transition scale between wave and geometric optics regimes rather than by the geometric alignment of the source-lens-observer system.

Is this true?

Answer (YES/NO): NO